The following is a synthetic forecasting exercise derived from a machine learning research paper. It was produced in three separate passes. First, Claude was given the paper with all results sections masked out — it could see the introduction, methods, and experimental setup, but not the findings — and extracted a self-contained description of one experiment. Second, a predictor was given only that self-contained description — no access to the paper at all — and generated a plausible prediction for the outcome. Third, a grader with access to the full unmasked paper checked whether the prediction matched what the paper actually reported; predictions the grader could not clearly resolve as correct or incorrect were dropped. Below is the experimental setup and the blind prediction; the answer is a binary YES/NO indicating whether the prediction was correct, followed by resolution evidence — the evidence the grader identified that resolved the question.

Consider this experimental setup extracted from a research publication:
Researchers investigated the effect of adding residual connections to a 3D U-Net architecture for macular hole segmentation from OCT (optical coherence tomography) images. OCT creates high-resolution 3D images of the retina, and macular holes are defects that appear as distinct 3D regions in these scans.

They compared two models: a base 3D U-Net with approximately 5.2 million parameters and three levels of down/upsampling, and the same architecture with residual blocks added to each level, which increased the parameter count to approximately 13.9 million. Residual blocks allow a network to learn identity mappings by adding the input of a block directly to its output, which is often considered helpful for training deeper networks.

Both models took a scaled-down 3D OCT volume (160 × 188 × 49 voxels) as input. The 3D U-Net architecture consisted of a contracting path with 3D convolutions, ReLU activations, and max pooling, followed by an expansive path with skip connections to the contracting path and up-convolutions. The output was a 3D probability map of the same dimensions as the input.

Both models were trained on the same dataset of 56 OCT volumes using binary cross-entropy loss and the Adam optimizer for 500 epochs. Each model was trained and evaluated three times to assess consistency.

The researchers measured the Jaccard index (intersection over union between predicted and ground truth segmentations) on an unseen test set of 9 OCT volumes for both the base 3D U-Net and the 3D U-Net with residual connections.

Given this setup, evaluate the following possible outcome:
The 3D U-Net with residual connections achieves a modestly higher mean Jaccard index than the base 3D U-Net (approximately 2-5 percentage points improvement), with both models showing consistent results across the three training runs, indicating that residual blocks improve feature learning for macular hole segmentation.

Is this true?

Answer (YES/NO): NO